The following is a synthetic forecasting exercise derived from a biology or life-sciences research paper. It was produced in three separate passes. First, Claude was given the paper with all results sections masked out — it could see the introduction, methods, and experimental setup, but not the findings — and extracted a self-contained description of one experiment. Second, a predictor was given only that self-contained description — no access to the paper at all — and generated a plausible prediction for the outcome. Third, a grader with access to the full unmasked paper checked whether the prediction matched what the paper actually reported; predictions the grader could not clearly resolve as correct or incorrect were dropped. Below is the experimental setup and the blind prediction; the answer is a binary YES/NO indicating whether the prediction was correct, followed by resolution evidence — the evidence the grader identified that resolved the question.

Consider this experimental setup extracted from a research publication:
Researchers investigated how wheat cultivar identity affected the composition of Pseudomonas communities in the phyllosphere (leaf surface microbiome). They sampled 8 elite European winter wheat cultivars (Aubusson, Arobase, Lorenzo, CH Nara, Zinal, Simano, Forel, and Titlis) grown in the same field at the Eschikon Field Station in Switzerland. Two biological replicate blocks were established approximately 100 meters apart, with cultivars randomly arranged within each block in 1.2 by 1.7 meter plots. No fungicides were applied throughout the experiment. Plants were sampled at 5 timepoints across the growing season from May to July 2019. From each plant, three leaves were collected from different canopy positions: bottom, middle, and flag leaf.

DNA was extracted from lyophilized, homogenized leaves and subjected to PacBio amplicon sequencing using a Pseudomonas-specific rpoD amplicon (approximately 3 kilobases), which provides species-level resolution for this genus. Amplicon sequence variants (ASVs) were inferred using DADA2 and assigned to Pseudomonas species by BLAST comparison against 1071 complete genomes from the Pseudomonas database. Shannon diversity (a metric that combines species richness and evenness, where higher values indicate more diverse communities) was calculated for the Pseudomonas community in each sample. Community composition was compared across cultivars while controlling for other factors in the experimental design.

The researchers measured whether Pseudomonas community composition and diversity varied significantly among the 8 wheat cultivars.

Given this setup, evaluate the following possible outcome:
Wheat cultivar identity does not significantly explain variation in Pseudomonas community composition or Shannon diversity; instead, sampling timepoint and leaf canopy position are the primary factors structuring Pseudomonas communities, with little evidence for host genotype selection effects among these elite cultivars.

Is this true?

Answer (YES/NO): NO